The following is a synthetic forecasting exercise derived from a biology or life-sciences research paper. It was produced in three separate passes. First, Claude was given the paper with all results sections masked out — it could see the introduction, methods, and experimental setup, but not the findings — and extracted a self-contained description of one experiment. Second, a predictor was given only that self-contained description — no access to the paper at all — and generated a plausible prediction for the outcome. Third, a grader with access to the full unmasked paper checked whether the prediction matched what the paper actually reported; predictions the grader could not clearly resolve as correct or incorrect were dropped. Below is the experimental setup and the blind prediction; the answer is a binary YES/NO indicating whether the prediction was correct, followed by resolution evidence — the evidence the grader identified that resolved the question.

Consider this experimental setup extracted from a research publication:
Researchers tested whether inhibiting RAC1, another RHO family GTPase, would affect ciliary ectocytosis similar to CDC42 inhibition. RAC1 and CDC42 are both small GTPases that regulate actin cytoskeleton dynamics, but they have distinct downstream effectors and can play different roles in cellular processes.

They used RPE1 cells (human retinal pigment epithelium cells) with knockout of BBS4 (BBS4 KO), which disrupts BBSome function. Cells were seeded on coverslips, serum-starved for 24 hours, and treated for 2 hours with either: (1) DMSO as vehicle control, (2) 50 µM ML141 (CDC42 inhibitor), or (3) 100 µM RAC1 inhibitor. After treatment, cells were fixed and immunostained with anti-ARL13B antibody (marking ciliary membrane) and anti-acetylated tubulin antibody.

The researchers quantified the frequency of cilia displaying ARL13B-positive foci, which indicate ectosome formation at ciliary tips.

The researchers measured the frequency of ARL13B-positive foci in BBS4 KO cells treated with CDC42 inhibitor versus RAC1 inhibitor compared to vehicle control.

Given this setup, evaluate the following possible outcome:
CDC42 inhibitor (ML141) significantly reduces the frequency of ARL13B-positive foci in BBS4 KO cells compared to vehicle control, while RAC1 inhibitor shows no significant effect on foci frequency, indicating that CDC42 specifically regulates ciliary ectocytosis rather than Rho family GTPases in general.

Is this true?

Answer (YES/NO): NO